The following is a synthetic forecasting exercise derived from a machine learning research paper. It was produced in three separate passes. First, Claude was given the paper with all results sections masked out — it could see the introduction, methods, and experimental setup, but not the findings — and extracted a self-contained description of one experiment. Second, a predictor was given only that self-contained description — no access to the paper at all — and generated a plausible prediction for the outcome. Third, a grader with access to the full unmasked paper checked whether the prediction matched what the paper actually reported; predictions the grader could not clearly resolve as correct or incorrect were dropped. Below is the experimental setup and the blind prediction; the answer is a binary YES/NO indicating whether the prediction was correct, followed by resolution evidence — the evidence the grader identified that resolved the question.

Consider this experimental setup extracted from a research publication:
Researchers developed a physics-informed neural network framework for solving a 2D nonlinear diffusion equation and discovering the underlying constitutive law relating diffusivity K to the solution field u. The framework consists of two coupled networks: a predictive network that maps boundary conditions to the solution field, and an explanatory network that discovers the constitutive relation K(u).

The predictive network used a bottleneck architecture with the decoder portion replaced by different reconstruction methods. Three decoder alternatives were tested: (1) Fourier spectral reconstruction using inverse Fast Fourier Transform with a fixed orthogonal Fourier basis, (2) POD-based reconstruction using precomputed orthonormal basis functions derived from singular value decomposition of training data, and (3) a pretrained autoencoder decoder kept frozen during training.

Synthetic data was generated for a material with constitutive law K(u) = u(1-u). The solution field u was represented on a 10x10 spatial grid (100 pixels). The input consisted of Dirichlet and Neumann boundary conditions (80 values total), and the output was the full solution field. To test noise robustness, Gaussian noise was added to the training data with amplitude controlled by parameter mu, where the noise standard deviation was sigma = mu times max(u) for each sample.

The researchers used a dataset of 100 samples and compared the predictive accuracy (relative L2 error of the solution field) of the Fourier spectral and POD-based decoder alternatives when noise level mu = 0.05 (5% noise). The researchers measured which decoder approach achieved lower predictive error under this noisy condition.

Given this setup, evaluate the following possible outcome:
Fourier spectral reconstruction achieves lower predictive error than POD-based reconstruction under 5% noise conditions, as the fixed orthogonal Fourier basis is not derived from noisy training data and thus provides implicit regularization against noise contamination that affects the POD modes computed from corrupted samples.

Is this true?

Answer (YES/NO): YES